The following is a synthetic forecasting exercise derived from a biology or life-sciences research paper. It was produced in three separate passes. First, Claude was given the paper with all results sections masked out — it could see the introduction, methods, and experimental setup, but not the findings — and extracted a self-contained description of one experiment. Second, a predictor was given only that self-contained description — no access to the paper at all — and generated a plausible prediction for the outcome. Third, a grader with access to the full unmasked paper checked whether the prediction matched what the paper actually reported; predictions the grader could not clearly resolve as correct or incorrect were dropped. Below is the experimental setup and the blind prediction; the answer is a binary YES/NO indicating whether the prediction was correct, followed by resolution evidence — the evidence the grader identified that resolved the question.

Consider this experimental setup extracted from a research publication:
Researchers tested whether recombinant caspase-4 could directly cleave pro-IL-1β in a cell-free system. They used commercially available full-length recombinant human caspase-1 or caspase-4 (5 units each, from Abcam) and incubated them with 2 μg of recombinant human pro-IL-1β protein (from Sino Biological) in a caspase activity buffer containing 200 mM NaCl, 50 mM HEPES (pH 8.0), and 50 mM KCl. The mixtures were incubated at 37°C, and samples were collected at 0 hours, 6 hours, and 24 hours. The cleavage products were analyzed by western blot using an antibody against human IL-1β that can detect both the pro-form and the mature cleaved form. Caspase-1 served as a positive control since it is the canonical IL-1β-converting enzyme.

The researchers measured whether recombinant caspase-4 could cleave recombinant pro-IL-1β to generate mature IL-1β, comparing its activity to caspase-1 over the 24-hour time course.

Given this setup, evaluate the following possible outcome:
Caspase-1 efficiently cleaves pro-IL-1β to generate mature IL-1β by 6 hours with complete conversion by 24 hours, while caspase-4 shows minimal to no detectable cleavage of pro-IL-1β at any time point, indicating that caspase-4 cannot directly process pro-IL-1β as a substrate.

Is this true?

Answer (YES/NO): NO